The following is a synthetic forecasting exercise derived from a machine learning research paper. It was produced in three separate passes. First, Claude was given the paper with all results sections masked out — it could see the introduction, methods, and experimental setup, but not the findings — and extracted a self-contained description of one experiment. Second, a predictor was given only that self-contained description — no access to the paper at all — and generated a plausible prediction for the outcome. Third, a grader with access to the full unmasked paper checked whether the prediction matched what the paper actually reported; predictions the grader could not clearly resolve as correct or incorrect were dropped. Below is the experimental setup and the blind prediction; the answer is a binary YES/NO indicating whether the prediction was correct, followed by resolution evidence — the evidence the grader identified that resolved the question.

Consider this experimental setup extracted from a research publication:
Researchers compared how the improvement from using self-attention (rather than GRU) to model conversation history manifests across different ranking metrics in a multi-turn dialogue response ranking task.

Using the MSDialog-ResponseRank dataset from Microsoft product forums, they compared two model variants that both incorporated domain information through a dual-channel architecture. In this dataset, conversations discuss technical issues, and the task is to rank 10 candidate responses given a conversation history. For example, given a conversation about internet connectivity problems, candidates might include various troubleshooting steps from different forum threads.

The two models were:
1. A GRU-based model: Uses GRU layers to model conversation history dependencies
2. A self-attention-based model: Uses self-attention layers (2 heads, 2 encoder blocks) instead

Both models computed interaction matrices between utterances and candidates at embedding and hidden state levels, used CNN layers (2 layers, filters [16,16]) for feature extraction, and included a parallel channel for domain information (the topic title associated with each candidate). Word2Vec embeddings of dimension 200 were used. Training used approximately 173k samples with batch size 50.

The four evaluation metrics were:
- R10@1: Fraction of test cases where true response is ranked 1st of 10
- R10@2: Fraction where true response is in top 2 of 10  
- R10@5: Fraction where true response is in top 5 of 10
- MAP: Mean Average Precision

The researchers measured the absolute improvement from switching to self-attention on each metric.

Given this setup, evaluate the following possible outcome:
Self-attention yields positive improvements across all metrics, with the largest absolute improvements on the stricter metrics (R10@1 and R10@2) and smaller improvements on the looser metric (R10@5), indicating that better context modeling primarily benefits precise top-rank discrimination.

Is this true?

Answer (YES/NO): YES